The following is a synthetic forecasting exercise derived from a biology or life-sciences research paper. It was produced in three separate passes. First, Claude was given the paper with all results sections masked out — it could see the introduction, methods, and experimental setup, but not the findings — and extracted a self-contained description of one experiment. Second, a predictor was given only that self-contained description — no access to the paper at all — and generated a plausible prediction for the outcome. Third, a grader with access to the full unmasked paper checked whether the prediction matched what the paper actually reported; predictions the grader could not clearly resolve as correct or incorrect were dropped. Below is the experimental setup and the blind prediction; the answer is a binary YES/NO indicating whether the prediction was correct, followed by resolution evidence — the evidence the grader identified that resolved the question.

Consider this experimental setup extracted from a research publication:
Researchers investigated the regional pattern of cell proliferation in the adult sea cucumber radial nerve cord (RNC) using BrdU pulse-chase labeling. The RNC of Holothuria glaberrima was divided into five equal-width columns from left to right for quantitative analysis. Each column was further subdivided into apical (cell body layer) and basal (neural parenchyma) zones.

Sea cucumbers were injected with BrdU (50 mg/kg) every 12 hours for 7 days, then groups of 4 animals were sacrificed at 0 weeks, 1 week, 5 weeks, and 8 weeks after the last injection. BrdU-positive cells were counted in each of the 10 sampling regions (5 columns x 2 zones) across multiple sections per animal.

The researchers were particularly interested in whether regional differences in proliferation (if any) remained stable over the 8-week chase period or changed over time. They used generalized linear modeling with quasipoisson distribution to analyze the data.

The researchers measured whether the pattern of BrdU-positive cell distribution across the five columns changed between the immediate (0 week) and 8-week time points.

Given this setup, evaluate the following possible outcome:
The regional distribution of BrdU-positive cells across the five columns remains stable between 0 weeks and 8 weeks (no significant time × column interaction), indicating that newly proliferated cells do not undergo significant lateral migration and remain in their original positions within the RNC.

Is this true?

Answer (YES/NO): YES